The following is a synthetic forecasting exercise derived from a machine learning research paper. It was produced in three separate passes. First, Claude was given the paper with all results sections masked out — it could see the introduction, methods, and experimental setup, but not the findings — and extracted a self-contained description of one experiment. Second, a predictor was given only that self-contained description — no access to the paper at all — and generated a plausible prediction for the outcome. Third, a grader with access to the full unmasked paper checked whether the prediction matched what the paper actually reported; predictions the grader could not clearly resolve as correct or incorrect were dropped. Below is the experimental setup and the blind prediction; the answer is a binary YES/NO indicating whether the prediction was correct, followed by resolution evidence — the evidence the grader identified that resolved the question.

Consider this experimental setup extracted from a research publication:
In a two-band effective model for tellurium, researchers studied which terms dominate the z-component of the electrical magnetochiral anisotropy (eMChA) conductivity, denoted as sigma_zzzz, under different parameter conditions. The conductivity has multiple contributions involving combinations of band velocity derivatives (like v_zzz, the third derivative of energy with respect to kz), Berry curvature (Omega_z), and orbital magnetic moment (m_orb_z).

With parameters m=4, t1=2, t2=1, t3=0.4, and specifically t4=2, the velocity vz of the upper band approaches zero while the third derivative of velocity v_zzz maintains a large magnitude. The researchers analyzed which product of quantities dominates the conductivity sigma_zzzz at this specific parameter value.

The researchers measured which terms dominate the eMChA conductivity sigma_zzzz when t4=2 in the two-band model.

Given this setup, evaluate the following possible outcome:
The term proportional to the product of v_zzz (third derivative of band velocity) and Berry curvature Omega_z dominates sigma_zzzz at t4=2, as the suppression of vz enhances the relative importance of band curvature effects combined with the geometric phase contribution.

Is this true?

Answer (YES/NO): NO